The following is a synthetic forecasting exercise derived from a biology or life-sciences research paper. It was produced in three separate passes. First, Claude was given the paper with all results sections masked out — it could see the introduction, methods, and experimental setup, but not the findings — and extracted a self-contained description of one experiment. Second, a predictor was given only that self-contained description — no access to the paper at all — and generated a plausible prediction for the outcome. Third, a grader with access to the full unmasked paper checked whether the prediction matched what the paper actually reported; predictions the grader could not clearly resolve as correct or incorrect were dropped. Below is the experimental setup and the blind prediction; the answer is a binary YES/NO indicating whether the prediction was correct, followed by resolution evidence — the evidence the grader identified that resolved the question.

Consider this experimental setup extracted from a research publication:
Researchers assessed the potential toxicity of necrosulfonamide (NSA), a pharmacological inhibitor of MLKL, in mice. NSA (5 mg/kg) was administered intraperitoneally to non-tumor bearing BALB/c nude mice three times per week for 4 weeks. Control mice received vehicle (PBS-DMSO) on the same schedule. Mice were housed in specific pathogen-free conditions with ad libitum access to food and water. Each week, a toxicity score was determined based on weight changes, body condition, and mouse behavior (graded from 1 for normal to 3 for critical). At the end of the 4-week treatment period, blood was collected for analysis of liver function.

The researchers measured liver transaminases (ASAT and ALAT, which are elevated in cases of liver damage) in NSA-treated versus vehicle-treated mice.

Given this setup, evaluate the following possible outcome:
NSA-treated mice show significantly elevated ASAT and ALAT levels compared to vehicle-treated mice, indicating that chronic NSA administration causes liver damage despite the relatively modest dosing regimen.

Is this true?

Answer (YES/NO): NO